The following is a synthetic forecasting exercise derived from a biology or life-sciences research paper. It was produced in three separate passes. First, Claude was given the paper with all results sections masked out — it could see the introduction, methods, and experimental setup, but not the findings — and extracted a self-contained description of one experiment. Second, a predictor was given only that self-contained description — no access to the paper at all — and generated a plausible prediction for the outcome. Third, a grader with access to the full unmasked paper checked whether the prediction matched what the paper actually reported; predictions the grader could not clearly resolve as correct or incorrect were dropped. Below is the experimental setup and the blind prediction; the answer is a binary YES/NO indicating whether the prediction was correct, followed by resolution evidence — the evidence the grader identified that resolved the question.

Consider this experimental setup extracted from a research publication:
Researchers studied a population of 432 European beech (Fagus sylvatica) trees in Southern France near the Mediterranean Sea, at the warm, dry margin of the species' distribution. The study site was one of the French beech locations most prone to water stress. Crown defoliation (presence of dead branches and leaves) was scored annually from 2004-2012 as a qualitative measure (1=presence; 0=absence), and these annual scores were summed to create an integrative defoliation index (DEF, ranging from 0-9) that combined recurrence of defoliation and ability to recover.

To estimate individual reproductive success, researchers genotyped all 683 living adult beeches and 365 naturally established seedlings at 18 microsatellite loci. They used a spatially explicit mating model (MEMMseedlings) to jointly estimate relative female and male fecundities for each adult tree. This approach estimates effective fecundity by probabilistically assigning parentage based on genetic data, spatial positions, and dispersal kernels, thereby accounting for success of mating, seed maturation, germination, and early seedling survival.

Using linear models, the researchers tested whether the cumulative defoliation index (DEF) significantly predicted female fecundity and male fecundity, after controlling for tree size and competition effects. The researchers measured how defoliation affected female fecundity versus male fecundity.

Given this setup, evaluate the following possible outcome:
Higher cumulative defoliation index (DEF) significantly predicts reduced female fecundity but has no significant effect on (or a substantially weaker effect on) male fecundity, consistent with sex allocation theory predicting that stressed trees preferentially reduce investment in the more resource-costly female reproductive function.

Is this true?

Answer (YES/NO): YES